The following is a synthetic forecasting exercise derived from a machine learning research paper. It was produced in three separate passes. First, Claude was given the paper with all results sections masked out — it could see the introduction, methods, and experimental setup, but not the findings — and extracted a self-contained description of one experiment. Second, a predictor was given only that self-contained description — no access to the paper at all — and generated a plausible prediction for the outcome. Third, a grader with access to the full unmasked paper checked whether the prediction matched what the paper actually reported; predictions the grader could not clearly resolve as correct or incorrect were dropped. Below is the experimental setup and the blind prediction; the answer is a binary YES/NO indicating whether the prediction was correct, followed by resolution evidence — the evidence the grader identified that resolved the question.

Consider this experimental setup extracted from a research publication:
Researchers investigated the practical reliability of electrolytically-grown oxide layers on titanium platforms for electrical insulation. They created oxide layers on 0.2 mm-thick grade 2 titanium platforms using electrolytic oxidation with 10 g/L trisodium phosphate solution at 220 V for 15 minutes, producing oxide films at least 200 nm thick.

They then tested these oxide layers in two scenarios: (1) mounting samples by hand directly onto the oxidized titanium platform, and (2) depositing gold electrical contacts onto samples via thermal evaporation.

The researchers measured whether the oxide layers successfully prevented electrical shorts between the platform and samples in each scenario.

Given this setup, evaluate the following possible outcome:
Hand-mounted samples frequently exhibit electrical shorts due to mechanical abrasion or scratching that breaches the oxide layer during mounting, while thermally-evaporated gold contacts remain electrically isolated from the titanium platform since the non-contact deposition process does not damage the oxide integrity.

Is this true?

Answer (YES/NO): NO